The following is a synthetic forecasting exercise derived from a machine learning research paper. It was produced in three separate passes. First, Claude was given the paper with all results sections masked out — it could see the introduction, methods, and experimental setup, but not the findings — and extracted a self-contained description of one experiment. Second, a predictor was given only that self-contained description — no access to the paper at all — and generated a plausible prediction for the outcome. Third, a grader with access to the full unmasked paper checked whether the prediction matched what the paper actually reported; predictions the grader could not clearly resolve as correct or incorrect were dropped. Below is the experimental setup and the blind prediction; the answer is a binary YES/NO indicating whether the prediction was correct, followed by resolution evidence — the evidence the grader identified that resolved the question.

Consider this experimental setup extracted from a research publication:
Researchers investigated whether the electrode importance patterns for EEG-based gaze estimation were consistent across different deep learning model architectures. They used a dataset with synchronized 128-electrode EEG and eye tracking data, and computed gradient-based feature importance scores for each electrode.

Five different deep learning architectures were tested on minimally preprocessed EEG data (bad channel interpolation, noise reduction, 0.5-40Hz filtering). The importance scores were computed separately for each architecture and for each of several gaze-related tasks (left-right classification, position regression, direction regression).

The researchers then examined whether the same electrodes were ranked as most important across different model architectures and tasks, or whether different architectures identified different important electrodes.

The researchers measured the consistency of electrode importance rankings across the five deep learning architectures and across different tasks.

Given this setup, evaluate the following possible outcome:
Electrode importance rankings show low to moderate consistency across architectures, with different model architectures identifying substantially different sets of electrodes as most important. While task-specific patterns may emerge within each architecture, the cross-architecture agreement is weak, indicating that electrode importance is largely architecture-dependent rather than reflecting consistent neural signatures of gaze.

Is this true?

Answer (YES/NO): NO